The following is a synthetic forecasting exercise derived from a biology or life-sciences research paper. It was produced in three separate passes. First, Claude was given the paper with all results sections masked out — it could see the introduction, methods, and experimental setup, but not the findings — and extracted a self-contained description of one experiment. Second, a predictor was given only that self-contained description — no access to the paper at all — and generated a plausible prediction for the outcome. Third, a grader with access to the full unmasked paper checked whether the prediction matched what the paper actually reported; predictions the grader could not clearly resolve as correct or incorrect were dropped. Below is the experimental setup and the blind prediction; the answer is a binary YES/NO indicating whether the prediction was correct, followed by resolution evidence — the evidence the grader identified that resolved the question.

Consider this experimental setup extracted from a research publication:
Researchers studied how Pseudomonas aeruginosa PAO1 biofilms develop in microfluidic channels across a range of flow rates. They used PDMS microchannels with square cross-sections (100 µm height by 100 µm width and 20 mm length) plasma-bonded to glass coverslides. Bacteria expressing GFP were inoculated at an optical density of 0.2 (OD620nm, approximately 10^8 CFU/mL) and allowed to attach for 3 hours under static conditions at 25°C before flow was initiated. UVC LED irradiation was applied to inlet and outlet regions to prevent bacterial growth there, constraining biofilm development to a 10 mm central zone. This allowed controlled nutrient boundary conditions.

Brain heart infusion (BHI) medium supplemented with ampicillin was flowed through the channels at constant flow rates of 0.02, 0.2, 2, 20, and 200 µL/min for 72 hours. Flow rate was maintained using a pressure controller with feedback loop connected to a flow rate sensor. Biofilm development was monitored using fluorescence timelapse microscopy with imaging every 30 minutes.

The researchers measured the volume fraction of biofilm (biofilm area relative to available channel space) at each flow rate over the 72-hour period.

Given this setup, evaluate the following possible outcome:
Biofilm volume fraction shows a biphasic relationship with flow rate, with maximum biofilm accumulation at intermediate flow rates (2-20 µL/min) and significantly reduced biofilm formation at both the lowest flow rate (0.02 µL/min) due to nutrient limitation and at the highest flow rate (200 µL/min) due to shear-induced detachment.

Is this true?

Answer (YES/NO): NO